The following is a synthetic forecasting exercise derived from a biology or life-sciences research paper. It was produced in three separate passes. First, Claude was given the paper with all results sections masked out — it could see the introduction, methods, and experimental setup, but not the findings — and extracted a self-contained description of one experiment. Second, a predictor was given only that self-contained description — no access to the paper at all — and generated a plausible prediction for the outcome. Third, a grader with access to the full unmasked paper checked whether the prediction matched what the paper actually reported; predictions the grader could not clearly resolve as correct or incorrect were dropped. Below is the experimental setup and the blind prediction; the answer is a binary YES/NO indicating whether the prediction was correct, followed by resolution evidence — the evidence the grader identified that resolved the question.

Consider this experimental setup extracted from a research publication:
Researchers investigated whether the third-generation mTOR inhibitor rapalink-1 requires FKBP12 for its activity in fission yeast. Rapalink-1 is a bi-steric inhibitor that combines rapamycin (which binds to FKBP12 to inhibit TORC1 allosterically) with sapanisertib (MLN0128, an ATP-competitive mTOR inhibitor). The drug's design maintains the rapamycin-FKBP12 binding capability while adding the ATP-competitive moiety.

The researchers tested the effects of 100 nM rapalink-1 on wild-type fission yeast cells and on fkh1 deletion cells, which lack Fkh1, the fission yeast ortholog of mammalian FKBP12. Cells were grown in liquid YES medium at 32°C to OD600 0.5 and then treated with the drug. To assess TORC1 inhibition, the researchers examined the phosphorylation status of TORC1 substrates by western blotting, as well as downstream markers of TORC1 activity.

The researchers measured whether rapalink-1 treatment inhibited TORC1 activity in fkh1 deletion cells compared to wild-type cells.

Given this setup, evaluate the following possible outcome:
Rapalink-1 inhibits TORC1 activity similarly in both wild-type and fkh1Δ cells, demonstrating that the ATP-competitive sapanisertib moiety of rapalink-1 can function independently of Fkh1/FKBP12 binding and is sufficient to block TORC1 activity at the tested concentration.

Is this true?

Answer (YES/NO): NO